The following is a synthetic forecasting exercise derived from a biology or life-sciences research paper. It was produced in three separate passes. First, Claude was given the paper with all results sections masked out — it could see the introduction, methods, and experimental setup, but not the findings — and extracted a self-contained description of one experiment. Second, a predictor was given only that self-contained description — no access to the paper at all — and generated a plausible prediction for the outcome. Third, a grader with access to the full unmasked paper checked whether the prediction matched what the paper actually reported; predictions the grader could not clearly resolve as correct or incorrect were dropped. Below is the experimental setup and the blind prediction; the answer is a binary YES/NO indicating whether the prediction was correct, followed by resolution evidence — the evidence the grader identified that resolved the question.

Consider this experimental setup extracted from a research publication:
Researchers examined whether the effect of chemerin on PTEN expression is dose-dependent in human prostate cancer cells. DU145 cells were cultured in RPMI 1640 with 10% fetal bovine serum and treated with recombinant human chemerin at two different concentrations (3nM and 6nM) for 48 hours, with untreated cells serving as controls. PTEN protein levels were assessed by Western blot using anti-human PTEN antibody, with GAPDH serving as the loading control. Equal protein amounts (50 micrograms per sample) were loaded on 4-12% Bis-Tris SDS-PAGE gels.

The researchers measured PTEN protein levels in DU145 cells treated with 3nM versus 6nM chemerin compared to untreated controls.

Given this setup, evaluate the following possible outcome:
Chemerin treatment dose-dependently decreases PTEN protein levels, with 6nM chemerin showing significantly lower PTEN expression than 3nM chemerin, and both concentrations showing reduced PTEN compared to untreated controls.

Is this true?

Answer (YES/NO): NO